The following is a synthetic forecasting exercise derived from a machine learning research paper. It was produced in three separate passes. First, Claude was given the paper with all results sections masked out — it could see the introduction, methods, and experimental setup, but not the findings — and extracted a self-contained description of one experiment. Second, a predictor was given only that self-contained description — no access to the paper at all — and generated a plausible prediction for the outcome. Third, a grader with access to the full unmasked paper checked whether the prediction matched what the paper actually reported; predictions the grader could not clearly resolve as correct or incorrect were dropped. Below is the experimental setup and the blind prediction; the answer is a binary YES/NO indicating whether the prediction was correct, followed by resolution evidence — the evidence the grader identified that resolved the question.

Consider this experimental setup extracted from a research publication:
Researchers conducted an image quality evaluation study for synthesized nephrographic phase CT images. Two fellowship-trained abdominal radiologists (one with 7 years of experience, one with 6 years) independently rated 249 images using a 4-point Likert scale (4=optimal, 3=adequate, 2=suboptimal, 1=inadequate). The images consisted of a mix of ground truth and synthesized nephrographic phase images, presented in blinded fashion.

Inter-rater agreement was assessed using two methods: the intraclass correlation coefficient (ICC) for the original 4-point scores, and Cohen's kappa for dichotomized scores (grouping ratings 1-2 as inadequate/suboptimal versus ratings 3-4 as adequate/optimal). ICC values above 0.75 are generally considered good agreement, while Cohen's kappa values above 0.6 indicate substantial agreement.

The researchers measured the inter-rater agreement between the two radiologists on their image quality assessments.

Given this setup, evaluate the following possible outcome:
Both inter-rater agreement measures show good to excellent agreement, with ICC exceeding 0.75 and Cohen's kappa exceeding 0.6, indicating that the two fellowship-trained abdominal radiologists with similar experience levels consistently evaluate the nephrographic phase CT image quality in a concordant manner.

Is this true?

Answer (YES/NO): NO